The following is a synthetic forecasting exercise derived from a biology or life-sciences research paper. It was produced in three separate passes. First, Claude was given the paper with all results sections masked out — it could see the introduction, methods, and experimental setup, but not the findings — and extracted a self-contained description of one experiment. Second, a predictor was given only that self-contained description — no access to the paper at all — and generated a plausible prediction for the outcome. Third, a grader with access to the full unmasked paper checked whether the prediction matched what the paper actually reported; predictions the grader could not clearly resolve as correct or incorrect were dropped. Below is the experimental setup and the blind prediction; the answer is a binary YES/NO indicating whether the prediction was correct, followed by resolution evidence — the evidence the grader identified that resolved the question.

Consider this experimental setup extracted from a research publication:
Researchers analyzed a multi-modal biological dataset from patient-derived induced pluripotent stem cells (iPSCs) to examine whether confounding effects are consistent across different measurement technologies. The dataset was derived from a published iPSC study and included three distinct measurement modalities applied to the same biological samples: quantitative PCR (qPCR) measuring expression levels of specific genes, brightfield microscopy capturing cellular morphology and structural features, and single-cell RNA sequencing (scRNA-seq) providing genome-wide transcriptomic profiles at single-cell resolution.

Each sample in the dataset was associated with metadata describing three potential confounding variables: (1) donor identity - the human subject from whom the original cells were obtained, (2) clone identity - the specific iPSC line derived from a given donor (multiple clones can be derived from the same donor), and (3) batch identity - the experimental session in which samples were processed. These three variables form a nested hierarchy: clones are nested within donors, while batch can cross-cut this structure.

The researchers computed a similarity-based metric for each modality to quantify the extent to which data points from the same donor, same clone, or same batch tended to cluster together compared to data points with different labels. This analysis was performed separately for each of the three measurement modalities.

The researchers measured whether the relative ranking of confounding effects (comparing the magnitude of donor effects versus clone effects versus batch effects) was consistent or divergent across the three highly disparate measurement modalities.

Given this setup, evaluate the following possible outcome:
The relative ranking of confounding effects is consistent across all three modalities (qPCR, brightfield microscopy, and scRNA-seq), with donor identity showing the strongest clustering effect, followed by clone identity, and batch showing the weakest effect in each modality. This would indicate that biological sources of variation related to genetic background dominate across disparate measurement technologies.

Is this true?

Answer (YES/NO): NO